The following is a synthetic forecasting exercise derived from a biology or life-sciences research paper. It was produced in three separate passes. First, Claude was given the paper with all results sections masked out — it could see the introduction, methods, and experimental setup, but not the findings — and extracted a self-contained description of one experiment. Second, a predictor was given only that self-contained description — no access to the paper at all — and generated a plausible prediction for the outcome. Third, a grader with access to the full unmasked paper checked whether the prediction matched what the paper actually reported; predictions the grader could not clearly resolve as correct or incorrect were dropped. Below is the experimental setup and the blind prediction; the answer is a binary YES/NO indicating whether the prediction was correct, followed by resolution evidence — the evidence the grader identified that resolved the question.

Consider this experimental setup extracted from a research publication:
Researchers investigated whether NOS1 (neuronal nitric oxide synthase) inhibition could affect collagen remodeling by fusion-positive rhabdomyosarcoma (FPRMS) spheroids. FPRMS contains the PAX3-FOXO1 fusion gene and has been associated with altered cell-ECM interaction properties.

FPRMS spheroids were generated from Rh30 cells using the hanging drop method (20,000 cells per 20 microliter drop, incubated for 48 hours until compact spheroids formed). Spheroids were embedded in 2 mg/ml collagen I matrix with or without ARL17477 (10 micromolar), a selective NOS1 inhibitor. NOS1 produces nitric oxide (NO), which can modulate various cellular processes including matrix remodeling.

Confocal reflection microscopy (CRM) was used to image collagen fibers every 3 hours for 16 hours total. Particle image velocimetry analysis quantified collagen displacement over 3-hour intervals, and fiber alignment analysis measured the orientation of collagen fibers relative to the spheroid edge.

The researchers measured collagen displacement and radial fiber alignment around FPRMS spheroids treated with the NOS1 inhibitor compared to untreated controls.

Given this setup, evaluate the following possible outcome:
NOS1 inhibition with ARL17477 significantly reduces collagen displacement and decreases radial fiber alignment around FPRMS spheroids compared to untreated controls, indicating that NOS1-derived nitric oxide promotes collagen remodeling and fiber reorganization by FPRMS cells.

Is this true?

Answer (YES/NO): NO